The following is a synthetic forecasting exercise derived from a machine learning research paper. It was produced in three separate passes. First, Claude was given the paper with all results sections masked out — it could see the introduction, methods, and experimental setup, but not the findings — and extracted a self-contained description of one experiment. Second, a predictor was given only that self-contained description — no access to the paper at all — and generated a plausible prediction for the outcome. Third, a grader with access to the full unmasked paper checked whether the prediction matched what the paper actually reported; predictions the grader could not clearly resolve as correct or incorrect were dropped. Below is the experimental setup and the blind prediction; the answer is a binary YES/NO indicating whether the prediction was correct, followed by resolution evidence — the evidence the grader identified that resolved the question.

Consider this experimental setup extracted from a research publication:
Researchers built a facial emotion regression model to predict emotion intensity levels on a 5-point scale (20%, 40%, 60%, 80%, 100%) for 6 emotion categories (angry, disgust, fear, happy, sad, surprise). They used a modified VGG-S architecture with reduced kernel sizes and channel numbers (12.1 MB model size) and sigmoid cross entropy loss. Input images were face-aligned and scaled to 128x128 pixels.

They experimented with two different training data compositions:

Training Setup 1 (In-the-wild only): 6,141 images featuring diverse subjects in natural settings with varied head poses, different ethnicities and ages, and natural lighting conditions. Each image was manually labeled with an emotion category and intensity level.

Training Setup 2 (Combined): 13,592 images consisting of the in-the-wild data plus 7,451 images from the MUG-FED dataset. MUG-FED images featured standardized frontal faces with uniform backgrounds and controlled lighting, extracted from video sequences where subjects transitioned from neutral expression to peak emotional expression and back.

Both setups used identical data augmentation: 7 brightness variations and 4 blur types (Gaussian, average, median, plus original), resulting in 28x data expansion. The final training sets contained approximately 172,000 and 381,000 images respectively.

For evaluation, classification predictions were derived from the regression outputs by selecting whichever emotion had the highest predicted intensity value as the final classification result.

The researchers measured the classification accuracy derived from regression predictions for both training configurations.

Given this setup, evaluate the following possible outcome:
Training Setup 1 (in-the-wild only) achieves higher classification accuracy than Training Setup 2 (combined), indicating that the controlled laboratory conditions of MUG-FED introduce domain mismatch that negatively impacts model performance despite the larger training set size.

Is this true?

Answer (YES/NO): YES